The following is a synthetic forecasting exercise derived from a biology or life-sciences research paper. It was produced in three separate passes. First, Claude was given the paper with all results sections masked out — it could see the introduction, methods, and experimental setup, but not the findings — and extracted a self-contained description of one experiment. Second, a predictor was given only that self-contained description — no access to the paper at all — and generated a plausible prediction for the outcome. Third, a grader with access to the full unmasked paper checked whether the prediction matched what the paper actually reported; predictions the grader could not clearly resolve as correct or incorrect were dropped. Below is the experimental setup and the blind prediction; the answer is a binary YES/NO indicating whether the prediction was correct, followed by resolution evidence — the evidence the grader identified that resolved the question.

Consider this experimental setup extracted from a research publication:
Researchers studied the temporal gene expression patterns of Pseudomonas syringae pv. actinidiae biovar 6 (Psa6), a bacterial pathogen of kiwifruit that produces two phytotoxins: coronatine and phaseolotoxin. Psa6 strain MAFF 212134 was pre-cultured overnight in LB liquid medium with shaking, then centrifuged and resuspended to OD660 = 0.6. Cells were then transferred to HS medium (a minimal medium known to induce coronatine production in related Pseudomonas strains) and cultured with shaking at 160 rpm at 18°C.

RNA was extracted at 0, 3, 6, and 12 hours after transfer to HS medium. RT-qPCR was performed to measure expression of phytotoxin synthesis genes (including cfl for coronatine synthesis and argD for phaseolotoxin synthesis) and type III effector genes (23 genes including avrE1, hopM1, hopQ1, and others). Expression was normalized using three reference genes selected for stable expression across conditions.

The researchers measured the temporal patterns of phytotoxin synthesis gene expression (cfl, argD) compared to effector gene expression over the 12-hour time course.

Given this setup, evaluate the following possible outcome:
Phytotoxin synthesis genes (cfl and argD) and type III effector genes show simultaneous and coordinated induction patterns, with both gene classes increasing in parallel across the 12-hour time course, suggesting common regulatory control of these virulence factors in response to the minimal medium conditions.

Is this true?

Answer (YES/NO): NO